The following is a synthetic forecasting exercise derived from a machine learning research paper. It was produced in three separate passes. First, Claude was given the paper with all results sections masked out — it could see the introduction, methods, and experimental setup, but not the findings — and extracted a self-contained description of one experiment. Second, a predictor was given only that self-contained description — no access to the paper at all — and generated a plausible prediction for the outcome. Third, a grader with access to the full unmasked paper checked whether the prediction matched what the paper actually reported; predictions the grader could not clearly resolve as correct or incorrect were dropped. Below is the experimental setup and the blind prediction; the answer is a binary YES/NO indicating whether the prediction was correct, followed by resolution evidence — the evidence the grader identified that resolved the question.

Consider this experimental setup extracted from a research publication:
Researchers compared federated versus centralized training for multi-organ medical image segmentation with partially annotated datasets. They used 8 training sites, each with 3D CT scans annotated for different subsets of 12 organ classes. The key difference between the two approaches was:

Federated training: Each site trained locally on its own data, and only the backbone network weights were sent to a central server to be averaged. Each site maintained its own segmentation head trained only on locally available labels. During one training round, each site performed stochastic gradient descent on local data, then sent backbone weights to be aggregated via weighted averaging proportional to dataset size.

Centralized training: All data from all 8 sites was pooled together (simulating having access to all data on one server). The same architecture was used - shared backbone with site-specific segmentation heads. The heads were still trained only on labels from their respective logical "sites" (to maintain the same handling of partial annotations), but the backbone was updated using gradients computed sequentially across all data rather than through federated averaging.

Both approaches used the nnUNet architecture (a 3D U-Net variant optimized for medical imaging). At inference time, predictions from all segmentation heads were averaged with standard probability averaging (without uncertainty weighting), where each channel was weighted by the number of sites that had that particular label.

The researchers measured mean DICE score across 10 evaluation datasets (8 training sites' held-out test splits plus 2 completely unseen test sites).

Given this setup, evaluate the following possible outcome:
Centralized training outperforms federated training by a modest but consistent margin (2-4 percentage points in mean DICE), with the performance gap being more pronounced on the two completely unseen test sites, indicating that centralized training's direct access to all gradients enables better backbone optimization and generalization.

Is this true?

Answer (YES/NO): NO